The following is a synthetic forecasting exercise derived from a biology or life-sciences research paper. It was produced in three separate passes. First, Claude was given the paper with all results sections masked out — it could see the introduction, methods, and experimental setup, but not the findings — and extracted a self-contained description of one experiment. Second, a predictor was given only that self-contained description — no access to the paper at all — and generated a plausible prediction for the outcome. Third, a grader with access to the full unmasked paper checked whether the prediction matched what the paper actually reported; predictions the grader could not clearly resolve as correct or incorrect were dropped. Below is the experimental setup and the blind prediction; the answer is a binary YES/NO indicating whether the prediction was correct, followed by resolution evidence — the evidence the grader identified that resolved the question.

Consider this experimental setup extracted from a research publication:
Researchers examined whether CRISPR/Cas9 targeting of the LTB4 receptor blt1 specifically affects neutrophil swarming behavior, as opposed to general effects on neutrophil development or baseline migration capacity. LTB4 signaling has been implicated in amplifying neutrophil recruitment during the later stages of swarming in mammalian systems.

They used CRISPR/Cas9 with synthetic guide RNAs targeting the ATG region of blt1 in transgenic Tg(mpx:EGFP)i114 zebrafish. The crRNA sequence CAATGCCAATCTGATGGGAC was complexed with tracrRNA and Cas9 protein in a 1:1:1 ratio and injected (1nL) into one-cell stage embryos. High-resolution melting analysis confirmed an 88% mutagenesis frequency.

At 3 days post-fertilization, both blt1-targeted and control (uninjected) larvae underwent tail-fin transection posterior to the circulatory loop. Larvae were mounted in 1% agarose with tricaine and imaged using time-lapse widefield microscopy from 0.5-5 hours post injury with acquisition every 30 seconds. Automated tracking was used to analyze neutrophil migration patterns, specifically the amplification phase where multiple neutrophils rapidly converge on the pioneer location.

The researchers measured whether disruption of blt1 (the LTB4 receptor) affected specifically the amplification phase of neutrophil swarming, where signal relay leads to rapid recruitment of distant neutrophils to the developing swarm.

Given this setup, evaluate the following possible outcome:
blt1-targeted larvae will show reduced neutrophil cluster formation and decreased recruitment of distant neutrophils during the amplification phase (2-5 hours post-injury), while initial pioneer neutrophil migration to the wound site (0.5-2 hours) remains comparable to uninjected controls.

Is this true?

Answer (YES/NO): NO